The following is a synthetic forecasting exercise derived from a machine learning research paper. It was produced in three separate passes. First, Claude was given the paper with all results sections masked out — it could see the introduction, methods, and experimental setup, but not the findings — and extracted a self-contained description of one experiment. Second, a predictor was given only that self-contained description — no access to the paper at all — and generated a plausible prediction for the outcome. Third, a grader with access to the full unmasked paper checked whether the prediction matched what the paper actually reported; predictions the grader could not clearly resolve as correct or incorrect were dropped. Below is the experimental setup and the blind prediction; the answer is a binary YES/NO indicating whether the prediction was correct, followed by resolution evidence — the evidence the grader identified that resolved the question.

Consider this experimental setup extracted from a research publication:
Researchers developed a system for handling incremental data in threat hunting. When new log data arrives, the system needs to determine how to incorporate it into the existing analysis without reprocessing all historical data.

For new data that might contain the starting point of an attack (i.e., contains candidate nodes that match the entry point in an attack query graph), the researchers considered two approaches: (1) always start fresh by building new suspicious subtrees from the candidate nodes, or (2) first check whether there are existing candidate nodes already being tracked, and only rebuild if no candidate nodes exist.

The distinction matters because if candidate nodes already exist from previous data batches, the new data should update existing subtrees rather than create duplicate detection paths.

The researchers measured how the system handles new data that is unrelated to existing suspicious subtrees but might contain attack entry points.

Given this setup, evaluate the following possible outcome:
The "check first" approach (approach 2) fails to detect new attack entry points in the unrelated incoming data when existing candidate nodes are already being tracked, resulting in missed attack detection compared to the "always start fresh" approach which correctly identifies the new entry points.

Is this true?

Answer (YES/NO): NO